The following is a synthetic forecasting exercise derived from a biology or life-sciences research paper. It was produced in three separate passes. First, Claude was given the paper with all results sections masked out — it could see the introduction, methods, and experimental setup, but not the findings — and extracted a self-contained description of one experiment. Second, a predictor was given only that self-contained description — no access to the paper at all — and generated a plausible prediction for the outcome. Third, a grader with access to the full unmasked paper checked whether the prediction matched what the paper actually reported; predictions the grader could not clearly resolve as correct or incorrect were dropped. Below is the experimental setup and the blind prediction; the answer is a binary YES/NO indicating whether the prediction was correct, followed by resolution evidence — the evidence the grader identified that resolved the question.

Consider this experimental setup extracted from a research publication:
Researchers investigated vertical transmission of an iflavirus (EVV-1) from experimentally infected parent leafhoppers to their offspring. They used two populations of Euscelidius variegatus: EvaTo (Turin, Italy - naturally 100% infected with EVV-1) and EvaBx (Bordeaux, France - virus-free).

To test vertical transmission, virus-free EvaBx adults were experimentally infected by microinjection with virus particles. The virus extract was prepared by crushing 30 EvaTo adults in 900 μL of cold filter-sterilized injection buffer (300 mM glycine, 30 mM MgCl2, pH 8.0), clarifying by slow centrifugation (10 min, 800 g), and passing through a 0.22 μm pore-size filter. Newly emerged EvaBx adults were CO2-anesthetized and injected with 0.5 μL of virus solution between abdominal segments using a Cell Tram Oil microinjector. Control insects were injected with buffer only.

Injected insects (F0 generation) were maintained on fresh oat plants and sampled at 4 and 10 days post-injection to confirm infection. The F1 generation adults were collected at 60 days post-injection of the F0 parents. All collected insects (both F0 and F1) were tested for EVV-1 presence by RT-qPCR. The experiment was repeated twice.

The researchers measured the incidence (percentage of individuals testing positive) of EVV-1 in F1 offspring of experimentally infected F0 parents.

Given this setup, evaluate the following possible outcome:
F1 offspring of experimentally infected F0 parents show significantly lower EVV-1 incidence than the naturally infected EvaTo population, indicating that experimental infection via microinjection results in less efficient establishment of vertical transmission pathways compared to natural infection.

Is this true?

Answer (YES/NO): NO